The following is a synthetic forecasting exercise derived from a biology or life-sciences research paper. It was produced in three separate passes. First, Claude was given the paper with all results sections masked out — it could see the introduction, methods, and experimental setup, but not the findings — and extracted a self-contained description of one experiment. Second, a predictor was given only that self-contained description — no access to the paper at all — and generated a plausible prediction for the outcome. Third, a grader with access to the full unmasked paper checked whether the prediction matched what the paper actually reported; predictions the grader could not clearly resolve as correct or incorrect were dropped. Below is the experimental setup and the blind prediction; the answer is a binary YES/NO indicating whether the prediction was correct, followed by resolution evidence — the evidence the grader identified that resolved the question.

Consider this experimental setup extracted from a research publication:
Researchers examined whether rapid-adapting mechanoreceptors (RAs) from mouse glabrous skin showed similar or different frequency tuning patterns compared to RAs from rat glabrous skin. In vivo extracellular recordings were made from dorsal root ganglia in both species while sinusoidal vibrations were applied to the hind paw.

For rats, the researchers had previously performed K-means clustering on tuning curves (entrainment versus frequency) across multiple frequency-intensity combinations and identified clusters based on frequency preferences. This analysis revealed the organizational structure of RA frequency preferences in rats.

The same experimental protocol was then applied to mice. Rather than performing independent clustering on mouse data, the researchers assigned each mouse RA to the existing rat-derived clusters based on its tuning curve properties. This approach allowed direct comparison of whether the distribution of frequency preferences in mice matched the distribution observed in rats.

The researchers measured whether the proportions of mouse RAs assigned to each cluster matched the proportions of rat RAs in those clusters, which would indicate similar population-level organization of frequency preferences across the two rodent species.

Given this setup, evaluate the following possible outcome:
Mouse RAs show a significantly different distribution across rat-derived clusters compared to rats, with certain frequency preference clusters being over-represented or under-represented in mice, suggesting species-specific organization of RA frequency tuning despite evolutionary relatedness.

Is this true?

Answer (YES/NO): NO